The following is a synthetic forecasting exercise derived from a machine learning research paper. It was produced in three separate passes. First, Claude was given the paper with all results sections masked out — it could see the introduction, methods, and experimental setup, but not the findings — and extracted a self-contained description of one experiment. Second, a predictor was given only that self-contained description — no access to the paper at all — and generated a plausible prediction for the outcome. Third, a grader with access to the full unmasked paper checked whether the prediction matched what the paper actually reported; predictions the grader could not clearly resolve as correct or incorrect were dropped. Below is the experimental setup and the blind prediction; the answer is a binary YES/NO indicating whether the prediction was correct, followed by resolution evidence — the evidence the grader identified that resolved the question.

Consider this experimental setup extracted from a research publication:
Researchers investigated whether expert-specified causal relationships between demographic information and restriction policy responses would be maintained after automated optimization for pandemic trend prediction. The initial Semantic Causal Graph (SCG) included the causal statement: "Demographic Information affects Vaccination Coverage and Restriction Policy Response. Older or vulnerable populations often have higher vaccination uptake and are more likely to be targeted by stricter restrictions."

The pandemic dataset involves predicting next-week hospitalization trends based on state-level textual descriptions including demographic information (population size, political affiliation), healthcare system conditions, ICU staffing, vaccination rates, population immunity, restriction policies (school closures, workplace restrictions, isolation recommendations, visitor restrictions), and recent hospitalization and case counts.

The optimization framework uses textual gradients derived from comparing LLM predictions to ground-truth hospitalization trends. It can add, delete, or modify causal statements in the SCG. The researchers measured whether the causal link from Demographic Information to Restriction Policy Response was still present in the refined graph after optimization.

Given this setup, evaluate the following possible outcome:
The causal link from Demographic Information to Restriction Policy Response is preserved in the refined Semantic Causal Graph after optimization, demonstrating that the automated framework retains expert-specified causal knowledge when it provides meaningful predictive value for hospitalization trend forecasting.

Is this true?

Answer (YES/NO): NO